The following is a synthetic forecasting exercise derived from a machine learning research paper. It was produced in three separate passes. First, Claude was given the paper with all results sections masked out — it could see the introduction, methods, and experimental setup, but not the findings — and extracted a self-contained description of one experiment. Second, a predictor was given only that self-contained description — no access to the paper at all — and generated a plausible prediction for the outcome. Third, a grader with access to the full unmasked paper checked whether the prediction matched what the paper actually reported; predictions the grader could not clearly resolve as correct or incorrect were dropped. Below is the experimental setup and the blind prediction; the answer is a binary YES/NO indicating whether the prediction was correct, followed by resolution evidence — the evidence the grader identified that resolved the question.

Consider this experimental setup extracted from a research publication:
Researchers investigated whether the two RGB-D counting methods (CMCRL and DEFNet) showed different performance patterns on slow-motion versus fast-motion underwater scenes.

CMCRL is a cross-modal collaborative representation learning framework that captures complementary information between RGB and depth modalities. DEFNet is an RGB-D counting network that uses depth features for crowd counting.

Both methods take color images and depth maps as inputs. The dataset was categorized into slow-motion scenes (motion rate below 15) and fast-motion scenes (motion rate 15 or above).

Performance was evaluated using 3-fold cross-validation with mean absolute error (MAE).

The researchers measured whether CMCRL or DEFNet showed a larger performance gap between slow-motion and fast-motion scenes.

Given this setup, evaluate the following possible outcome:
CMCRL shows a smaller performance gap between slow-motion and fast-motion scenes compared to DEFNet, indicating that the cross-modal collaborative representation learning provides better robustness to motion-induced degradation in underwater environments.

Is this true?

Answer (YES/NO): YES